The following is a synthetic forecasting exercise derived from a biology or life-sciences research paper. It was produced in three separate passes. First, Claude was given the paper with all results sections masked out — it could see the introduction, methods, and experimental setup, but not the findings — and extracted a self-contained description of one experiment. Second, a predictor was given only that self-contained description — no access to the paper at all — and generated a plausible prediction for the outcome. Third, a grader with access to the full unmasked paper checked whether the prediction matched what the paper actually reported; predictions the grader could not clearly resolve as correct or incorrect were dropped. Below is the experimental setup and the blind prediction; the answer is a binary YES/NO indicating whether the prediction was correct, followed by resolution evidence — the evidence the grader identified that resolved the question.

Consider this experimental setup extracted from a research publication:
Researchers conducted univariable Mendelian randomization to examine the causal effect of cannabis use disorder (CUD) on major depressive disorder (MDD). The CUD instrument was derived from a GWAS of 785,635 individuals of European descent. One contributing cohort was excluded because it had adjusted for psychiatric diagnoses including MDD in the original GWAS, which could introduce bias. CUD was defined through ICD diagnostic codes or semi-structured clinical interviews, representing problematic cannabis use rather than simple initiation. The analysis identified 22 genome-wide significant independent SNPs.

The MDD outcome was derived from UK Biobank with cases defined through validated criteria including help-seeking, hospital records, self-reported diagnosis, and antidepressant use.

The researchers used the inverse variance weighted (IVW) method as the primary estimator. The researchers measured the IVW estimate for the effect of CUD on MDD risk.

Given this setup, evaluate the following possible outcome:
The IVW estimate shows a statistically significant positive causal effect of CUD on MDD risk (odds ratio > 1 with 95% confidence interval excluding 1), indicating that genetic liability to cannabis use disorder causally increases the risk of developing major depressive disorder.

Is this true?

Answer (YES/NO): YES